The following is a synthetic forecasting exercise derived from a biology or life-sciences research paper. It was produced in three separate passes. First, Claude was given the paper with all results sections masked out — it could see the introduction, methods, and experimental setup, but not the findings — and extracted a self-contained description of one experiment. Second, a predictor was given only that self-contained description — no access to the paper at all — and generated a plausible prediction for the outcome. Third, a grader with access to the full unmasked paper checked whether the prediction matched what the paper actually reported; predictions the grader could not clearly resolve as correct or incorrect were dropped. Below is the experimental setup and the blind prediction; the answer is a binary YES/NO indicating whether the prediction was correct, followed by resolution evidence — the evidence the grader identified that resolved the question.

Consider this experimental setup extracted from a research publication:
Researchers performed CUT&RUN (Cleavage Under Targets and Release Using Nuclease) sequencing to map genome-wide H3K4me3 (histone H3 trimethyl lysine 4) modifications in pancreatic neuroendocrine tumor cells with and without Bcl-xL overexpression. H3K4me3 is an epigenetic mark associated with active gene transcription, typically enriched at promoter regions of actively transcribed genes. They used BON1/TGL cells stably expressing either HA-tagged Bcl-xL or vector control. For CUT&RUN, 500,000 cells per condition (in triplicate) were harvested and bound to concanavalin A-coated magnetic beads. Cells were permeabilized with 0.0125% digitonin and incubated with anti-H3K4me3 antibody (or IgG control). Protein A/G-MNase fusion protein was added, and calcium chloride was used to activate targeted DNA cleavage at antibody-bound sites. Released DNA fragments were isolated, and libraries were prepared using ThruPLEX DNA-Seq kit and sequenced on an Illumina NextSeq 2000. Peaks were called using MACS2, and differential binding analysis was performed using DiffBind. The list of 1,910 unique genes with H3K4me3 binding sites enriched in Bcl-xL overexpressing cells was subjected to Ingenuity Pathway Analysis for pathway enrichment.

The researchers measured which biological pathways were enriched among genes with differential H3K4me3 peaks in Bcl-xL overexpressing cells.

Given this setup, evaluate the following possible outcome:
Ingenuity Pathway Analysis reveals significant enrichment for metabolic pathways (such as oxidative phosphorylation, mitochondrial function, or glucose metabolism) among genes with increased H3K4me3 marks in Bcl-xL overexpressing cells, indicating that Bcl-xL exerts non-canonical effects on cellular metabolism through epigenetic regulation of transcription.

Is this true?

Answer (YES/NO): NO